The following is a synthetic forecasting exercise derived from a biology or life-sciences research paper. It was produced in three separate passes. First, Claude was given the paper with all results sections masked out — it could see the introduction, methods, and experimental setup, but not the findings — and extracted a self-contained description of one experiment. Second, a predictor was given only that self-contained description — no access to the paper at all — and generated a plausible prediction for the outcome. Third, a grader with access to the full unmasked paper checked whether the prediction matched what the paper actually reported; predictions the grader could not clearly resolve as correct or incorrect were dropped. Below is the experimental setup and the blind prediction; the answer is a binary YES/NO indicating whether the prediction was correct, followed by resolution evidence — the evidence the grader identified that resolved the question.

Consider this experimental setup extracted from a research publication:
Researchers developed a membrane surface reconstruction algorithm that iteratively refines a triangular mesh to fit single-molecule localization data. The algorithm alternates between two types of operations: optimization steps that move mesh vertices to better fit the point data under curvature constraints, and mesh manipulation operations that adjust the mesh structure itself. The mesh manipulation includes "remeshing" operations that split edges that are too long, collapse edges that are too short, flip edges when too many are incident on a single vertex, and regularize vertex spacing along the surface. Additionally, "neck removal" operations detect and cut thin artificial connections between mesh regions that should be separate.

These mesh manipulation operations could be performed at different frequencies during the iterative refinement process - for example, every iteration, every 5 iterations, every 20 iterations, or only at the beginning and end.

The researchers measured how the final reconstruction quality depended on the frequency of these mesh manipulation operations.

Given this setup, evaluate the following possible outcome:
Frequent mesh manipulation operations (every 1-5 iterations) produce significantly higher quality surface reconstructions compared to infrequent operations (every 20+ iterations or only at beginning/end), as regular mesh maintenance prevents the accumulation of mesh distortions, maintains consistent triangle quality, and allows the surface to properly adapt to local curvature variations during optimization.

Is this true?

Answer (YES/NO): NO